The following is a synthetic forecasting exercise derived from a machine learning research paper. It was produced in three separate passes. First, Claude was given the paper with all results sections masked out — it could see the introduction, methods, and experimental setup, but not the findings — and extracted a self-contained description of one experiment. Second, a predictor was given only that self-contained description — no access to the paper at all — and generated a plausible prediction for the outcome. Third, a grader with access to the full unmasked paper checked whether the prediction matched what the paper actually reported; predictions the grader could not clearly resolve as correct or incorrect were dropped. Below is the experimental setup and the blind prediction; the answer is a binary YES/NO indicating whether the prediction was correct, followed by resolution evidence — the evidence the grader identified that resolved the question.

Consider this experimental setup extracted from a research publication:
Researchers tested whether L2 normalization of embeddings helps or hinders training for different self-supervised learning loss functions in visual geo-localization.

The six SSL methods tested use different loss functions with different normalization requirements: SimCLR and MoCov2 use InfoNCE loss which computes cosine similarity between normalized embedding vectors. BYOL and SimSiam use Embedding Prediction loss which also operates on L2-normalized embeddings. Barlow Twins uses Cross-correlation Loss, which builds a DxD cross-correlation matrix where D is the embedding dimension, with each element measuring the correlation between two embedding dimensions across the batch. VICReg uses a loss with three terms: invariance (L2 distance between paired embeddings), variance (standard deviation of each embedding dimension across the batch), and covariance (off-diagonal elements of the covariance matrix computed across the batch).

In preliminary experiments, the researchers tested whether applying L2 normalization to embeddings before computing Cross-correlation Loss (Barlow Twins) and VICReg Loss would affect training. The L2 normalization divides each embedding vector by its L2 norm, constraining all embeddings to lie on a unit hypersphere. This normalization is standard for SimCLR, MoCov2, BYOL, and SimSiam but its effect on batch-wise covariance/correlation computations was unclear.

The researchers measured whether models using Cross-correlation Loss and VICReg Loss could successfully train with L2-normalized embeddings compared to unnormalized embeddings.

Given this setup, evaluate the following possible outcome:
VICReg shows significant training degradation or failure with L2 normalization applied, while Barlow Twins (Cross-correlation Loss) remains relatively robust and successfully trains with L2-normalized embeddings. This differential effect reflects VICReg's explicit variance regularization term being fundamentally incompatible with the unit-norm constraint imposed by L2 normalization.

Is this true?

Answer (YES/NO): NO